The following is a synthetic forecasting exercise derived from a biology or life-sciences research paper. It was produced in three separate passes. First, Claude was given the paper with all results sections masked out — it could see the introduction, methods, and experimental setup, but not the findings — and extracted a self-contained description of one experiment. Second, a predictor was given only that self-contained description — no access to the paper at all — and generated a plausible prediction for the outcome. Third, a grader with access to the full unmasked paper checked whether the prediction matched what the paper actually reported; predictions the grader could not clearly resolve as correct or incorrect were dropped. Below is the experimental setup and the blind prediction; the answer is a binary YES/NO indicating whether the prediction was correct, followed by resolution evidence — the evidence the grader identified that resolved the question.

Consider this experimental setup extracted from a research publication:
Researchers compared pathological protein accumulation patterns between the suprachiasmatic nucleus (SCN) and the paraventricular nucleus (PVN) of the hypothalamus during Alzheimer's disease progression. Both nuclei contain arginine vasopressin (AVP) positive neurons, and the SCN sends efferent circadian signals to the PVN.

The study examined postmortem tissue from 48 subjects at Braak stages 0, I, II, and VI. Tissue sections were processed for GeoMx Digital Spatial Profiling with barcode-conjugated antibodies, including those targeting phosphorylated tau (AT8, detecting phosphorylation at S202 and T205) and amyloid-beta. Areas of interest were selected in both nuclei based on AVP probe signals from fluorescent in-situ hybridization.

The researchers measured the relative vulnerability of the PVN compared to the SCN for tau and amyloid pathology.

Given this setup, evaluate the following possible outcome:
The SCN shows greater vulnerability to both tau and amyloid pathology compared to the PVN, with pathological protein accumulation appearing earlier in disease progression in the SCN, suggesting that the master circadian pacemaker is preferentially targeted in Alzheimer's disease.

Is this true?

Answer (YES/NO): NO